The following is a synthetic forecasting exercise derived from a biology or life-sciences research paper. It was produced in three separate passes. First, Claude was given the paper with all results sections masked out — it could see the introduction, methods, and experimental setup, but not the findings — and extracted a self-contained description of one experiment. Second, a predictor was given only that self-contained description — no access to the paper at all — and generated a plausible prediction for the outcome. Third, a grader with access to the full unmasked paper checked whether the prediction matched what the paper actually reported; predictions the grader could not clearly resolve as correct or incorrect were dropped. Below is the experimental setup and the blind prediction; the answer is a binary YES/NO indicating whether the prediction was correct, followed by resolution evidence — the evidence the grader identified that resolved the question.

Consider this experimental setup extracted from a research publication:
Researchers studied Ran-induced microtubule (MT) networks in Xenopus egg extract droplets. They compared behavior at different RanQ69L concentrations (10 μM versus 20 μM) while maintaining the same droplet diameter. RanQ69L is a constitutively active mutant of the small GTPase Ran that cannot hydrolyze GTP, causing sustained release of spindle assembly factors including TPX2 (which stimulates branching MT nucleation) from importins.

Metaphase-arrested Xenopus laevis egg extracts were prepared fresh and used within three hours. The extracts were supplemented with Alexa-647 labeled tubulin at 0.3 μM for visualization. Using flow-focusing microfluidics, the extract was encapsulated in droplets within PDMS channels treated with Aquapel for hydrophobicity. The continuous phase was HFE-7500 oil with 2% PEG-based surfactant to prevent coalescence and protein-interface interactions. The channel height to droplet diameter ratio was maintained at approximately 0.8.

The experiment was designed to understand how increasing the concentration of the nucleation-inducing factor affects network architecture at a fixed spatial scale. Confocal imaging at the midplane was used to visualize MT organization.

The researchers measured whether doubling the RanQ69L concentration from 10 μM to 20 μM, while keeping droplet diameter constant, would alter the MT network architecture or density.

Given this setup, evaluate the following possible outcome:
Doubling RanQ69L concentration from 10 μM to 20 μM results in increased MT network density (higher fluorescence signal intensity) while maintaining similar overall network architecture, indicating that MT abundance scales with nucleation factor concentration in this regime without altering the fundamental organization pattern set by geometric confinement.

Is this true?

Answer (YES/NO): NO